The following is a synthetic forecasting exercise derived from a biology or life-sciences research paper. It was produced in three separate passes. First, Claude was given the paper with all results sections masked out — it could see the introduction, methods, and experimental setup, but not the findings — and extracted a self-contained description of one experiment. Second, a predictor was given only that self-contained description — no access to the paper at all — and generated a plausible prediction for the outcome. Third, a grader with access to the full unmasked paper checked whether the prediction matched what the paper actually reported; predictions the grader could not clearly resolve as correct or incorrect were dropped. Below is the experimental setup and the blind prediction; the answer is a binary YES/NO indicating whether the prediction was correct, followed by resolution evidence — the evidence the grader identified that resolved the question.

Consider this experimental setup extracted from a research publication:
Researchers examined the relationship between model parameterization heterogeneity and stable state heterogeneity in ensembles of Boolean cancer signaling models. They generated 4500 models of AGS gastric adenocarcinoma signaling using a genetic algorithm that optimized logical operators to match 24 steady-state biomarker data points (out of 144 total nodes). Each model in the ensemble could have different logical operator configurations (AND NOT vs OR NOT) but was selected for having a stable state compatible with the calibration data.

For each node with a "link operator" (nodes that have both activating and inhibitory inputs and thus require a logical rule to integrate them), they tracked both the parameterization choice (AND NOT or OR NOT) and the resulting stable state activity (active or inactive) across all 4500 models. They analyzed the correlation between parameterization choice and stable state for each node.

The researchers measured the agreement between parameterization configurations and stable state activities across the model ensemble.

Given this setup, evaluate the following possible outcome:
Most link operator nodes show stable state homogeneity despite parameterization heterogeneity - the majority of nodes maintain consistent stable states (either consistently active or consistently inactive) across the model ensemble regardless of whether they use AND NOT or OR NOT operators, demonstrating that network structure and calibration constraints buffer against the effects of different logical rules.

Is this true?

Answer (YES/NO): YES